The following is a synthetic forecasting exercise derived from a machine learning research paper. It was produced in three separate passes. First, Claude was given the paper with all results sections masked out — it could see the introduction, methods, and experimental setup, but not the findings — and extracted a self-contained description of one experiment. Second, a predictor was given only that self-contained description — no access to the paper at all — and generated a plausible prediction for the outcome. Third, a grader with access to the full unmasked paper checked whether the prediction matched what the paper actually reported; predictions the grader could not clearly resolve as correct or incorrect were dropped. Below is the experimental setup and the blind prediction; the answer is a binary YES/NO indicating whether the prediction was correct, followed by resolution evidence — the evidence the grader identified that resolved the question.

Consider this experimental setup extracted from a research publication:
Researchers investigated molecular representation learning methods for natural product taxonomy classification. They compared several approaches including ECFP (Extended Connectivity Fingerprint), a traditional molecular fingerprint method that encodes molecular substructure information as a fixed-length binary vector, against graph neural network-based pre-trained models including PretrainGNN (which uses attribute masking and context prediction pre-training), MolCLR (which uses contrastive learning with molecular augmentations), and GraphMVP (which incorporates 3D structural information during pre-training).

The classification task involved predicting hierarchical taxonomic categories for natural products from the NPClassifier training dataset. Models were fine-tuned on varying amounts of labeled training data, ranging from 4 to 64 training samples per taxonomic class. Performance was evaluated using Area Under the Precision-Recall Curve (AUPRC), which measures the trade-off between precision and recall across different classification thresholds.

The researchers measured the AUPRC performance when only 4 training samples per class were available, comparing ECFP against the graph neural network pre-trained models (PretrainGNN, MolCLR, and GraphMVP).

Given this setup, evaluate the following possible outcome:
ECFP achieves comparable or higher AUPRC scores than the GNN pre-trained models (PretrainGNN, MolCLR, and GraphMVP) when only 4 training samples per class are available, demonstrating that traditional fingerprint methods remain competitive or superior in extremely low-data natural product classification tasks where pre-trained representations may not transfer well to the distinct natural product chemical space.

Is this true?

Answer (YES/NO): YES